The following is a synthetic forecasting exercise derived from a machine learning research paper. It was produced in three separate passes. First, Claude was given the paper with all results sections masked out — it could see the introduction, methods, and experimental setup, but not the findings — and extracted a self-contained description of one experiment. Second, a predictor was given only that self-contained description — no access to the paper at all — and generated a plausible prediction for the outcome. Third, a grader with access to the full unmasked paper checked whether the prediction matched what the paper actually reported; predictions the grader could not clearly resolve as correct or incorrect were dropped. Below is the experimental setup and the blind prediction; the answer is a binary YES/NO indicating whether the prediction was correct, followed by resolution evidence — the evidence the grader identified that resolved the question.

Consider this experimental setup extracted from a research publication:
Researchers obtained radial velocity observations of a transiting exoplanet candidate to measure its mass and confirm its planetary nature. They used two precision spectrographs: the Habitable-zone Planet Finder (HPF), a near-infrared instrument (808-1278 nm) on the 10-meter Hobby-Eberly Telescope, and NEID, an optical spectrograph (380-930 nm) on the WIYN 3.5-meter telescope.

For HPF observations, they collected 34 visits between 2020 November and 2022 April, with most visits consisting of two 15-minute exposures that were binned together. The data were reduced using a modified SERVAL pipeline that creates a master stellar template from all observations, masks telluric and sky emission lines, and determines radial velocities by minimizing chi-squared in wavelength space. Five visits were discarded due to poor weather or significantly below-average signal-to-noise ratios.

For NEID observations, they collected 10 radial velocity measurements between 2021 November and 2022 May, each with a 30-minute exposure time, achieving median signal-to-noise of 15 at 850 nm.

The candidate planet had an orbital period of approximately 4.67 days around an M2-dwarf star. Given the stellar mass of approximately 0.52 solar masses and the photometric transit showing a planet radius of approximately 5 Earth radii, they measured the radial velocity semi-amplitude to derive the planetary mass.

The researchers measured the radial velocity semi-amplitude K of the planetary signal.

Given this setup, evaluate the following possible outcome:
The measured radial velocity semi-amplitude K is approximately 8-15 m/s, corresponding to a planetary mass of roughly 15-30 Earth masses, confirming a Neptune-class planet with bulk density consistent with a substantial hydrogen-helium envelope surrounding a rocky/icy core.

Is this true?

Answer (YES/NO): NO